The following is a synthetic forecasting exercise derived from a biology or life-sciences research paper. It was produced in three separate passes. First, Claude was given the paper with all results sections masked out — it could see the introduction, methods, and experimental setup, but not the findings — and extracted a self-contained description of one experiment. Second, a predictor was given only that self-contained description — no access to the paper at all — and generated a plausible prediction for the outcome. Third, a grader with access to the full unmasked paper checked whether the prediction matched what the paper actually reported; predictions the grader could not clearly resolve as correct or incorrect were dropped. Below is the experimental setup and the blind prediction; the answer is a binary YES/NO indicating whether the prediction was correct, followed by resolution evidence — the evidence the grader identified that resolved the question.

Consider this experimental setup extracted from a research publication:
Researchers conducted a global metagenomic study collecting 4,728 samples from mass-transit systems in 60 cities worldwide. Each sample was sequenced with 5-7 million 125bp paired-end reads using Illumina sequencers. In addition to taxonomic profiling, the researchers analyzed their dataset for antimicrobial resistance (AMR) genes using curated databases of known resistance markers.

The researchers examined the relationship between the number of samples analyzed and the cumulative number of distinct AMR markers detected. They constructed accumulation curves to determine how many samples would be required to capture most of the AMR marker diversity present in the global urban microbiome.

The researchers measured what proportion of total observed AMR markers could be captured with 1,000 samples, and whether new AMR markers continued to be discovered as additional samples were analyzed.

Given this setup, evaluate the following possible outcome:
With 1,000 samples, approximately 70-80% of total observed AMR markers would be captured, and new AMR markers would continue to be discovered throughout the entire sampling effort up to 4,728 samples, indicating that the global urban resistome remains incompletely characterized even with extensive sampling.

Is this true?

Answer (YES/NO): YES